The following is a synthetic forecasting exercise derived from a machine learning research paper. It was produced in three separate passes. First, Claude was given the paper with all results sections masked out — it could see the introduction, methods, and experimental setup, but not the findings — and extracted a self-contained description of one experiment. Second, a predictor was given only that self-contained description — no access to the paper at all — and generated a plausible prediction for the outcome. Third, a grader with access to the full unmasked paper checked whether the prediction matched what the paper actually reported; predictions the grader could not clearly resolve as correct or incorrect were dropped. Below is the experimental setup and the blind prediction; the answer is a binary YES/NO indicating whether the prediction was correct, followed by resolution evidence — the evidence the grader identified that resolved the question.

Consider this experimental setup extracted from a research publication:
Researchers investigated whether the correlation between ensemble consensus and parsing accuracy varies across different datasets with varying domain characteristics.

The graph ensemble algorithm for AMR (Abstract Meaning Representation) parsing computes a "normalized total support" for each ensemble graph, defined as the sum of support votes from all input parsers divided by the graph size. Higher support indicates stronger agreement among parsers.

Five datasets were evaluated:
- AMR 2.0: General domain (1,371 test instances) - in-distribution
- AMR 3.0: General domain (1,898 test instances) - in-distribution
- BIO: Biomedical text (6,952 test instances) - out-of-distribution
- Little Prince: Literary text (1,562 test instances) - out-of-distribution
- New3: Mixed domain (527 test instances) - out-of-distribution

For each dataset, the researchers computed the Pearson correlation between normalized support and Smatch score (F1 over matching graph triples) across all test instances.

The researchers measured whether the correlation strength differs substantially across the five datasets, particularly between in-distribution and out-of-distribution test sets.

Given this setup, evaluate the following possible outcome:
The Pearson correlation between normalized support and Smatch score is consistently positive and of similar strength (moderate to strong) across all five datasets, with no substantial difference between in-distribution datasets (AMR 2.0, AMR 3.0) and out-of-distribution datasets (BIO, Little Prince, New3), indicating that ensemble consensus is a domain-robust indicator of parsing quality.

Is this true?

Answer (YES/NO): YES